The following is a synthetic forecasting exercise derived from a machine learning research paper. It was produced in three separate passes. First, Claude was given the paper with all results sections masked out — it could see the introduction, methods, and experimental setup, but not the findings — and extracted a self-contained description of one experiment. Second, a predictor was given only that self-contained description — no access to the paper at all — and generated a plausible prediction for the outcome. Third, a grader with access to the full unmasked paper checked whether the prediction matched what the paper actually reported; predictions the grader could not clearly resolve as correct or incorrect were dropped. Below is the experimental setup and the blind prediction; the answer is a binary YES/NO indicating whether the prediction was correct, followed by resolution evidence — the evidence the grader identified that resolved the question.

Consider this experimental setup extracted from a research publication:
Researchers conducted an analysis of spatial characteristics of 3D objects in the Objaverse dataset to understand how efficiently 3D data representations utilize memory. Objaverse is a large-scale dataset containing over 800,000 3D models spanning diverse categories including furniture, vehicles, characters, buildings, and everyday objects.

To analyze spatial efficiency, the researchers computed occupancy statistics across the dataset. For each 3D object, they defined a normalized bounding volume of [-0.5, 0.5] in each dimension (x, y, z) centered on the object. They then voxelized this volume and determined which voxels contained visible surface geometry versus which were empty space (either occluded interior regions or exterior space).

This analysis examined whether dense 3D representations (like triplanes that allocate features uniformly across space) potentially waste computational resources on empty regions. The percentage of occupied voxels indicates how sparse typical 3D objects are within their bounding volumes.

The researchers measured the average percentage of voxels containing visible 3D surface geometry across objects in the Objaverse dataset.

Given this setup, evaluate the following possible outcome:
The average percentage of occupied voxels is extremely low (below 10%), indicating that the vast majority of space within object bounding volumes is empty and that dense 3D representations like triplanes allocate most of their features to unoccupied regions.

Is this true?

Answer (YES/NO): YES